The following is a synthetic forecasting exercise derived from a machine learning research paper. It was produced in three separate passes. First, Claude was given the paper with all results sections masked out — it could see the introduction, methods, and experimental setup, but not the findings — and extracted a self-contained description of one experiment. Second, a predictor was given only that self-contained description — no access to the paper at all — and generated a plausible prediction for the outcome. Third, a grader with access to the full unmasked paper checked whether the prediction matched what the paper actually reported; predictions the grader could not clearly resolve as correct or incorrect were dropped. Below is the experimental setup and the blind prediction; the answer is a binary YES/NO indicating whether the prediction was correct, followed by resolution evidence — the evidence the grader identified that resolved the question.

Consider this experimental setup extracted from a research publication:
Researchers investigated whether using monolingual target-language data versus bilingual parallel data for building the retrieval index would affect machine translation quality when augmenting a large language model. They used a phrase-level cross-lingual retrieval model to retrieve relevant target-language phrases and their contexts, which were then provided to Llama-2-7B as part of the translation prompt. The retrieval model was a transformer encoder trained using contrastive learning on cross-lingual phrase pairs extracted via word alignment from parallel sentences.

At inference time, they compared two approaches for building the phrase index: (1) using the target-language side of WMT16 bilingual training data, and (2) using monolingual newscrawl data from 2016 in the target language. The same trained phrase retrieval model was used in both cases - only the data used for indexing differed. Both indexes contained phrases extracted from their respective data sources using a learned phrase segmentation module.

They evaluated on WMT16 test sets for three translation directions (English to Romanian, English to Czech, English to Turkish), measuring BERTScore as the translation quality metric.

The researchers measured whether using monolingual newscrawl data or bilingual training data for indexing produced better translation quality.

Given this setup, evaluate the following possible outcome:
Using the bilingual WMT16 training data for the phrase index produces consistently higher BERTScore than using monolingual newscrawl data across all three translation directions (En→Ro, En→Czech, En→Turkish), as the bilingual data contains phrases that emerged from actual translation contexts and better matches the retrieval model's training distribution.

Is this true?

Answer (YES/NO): NO